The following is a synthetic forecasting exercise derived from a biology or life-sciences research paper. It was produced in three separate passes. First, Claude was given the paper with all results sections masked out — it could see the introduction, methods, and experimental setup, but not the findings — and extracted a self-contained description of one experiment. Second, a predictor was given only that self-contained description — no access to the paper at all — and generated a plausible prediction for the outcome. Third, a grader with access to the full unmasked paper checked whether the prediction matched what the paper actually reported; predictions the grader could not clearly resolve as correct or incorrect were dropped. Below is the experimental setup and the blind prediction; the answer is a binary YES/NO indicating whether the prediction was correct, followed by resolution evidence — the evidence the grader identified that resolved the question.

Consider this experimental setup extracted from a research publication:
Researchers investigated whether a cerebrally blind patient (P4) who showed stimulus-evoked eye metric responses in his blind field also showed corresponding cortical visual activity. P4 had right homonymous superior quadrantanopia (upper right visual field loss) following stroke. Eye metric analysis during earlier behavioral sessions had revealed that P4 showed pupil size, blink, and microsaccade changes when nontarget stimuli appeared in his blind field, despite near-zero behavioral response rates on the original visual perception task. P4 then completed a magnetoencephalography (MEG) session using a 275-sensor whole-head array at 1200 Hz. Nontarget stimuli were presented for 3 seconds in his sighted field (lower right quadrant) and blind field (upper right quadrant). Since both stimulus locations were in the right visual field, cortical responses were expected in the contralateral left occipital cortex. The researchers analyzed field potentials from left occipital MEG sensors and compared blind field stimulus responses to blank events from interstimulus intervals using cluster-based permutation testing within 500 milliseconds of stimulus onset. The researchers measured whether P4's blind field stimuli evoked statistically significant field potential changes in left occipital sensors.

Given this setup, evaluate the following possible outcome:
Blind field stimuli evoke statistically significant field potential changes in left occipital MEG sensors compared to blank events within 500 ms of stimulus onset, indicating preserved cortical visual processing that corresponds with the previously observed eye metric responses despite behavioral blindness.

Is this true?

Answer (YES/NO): YES